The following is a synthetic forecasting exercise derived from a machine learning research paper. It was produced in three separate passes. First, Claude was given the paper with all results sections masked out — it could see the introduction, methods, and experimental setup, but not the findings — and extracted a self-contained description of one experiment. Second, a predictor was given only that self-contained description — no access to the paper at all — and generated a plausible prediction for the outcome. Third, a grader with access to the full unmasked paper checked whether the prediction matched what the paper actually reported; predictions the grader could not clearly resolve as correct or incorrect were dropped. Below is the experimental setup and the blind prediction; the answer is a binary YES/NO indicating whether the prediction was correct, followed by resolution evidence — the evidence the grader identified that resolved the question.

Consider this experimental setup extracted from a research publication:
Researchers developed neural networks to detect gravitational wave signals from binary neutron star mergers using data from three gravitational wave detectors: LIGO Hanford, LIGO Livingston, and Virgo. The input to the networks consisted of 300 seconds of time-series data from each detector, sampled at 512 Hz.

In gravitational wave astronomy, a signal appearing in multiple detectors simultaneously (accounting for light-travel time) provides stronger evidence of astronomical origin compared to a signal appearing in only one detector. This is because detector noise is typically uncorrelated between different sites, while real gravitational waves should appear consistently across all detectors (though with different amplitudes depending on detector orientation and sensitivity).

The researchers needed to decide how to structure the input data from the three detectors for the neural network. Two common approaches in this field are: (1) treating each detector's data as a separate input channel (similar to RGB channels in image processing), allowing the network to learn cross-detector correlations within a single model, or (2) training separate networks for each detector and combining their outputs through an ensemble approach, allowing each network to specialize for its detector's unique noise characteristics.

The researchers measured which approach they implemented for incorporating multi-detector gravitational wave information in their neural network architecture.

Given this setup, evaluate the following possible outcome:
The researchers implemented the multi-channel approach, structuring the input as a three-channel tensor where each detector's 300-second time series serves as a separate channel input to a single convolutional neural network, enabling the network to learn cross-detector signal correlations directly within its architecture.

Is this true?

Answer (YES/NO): YES